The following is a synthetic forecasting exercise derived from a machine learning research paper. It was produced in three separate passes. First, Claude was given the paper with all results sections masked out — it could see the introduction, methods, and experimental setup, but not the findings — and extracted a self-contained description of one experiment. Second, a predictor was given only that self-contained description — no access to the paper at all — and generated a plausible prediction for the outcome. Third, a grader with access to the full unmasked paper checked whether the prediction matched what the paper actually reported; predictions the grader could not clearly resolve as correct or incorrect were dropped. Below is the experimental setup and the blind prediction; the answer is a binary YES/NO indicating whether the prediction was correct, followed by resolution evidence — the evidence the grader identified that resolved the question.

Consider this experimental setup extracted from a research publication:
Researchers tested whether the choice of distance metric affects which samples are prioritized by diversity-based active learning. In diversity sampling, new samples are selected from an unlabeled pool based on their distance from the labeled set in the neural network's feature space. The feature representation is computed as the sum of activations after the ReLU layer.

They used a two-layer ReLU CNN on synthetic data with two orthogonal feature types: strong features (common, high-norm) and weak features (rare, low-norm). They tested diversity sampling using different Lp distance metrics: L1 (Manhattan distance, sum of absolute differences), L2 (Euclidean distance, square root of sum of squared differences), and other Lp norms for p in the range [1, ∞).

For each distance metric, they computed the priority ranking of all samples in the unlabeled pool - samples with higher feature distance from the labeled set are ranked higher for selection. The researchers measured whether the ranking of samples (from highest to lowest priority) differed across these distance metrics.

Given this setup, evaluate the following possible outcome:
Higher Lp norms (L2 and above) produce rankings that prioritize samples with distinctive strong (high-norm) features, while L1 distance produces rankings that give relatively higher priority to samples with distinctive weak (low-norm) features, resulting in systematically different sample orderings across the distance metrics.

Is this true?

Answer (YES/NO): NO